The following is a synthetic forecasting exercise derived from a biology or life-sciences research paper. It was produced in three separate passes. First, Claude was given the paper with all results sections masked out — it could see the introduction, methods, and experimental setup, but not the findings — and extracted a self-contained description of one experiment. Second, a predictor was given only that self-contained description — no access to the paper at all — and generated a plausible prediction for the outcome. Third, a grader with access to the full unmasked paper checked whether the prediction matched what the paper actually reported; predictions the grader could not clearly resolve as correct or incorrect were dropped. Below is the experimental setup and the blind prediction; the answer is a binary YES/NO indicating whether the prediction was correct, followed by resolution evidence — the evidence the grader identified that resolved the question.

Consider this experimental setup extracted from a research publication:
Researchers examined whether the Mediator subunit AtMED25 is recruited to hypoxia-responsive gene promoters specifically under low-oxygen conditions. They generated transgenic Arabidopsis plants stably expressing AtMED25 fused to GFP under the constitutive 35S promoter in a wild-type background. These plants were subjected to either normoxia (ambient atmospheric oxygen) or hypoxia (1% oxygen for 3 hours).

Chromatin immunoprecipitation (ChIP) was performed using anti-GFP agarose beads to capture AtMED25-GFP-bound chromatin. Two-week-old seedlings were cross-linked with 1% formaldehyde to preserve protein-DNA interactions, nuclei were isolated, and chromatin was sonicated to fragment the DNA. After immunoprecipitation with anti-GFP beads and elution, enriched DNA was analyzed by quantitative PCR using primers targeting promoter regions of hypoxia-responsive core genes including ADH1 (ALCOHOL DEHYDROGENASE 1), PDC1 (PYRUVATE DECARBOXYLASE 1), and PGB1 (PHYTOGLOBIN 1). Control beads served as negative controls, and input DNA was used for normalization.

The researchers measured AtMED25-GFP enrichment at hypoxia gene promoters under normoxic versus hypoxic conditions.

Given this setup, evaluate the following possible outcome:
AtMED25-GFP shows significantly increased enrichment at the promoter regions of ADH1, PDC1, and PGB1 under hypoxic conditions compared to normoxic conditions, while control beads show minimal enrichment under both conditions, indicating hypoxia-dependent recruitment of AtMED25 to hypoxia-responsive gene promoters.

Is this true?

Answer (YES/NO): NO